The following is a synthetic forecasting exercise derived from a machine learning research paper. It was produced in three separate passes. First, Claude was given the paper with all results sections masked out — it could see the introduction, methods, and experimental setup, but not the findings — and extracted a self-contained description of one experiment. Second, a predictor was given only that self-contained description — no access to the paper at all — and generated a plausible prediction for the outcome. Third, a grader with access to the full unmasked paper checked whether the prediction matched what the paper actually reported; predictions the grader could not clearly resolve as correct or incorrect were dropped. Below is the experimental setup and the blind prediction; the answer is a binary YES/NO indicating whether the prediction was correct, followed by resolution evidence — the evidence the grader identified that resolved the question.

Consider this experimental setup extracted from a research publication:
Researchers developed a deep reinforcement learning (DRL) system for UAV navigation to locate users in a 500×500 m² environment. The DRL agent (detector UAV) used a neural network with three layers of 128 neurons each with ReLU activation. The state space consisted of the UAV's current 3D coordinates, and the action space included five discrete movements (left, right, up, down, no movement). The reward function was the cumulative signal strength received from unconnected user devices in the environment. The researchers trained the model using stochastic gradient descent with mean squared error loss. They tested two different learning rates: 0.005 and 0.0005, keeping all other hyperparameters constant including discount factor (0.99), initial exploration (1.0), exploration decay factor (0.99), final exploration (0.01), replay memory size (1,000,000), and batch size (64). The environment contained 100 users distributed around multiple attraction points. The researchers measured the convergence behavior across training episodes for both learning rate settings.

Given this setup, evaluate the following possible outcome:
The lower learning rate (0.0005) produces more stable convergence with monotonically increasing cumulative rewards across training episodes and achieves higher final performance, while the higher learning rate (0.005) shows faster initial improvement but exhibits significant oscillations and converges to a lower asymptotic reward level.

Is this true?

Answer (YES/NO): NO